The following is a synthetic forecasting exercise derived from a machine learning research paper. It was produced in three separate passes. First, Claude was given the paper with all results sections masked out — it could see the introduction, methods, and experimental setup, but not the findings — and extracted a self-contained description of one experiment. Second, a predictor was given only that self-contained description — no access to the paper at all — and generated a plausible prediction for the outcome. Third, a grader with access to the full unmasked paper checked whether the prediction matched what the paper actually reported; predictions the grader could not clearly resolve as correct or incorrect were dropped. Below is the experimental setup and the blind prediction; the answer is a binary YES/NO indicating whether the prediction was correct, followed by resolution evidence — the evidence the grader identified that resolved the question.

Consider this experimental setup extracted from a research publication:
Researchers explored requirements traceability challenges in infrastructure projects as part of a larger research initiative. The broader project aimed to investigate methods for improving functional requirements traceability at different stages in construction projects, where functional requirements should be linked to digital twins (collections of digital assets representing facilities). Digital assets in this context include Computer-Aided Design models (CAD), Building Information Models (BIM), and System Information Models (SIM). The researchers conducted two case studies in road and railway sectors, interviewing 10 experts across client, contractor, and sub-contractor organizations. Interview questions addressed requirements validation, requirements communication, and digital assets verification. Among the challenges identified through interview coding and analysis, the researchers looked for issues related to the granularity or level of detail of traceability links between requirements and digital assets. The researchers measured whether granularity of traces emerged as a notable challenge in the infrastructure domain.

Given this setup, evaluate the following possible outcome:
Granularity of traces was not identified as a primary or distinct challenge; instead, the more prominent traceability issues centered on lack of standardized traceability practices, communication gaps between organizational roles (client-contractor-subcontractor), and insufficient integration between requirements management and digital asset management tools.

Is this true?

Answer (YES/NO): NO